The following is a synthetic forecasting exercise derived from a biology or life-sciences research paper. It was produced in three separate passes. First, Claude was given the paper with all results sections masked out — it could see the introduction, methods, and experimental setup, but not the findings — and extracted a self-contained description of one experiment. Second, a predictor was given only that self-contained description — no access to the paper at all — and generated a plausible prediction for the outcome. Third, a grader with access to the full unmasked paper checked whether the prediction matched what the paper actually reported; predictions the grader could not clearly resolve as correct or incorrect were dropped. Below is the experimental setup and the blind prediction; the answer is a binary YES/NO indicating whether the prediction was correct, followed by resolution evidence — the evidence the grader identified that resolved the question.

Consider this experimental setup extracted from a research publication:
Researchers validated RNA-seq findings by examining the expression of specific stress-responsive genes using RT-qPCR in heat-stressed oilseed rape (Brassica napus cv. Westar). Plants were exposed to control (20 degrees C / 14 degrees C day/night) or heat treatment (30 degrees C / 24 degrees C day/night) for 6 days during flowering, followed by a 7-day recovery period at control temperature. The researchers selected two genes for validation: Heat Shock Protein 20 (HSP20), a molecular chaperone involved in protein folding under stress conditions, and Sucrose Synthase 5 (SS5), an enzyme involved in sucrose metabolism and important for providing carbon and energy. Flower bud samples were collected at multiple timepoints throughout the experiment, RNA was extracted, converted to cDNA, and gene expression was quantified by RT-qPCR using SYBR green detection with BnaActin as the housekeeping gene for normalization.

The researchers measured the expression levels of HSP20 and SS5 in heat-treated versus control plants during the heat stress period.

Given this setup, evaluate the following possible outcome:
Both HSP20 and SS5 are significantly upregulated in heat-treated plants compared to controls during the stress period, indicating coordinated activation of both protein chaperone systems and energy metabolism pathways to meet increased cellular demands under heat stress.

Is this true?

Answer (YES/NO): NO